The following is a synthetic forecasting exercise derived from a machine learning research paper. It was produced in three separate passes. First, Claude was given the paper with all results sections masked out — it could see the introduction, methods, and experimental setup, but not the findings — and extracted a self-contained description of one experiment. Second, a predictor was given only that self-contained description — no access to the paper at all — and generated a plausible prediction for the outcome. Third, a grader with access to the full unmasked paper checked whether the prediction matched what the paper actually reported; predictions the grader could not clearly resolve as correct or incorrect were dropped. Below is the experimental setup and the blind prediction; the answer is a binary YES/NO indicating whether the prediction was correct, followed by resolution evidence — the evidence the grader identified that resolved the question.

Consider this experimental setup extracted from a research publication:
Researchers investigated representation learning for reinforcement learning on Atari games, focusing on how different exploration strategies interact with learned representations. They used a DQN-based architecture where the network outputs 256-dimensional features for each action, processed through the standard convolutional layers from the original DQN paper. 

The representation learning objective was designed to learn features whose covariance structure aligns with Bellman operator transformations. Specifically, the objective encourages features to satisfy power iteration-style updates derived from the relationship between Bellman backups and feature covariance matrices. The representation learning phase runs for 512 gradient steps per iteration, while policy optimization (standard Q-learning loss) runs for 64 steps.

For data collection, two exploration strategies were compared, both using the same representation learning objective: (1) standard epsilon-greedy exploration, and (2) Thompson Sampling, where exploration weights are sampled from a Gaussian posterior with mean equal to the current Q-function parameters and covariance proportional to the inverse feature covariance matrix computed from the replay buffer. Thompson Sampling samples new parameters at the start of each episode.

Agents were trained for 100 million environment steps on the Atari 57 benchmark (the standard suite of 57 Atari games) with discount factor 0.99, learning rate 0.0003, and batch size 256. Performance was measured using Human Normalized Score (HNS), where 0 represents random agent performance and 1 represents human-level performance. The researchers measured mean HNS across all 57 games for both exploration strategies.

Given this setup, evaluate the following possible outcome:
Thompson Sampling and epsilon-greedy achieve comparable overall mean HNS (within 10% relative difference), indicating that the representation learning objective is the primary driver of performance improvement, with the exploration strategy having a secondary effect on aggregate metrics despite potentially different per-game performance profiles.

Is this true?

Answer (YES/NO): YES